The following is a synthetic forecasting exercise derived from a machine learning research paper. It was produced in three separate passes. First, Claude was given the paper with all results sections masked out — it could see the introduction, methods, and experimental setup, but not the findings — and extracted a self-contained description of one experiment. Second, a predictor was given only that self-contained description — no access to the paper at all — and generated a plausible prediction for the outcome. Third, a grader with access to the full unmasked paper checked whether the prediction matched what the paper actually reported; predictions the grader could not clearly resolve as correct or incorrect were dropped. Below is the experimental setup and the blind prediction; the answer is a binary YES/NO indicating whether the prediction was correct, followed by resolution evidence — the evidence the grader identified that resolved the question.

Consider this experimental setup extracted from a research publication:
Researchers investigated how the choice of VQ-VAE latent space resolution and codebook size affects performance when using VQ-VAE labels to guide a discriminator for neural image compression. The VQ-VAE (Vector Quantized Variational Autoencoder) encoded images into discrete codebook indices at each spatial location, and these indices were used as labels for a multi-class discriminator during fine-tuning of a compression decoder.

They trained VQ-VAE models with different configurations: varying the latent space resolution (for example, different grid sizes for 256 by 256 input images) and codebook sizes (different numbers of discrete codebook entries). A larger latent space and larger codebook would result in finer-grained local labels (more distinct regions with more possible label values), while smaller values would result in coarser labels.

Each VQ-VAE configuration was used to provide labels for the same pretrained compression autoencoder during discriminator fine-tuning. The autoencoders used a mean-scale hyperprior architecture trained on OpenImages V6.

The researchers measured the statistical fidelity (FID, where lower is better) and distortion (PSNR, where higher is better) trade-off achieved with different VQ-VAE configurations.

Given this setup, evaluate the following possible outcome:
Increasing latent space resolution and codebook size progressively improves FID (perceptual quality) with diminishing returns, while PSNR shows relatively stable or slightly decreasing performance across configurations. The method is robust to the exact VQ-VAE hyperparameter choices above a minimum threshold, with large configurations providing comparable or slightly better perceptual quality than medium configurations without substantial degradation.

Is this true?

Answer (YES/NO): NO